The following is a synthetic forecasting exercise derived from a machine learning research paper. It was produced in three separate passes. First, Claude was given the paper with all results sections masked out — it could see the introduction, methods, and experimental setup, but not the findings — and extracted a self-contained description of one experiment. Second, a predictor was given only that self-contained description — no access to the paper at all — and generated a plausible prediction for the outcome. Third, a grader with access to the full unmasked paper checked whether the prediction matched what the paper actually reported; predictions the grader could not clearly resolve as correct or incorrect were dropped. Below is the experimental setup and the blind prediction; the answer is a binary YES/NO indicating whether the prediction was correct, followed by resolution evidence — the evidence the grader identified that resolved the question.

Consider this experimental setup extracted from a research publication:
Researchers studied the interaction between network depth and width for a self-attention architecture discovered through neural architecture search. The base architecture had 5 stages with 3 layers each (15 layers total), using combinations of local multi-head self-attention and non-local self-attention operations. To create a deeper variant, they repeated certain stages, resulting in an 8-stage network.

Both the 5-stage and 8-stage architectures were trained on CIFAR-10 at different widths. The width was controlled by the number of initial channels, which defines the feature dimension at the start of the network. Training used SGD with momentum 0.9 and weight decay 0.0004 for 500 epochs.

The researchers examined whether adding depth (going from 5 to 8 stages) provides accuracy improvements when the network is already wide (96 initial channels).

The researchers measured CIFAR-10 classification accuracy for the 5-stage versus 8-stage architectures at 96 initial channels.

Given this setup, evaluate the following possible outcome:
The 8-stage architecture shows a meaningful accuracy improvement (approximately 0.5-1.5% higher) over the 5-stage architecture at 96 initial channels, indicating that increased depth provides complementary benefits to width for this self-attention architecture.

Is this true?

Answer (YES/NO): NO